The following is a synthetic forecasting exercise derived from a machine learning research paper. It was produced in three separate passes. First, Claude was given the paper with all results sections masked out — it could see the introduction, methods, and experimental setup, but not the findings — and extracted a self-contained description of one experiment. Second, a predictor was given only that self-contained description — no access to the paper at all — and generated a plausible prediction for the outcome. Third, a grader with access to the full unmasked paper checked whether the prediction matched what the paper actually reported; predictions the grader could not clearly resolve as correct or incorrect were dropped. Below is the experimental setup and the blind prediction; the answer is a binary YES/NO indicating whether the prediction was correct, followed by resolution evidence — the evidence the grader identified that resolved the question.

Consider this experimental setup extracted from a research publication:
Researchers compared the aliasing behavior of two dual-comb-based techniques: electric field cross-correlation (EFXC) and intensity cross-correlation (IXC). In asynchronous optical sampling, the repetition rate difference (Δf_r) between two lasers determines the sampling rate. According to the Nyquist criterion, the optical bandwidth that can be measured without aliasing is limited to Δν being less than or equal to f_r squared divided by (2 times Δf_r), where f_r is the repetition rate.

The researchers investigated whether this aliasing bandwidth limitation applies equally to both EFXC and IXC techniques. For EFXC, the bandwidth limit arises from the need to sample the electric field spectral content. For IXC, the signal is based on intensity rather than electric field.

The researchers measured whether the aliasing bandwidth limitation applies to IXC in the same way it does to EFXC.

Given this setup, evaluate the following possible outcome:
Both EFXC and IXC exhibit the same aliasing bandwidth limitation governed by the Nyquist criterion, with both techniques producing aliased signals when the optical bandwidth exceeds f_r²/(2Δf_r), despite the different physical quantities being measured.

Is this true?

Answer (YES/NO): NO